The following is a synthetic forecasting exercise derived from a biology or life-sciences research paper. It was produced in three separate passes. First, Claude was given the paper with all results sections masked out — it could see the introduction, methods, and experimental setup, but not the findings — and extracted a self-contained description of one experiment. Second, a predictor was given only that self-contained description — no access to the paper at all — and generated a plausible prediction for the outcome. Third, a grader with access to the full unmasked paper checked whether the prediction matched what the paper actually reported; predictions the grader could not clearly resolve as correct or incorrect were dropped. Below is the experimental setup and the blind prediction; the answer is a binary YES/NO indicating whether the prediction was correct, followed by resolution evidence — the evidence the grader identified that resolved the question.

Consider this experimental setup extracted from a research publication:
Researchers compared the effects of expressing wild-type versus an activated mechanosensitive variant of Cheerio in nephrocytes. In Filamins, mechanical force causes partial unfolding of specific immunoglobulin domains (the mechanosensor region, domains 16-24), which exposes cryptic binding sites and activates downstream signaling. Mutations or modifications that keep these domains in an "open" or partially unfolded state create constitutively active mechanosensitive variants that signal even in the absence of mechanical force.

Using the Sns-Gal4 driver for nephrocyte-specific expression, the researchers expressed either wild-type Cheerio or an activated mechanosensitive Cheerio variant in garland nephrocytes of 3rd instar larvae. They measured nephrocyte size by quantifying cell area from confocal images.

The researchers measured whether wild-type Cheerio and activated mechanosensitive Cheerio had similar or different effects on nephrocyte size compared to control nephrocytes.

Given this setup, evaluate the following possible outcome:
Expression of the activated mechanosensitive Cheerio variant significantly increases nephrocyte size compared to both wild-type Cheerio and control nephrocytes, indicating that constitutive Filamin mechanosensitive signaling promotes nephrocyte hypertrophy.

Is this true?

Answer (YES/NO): YES